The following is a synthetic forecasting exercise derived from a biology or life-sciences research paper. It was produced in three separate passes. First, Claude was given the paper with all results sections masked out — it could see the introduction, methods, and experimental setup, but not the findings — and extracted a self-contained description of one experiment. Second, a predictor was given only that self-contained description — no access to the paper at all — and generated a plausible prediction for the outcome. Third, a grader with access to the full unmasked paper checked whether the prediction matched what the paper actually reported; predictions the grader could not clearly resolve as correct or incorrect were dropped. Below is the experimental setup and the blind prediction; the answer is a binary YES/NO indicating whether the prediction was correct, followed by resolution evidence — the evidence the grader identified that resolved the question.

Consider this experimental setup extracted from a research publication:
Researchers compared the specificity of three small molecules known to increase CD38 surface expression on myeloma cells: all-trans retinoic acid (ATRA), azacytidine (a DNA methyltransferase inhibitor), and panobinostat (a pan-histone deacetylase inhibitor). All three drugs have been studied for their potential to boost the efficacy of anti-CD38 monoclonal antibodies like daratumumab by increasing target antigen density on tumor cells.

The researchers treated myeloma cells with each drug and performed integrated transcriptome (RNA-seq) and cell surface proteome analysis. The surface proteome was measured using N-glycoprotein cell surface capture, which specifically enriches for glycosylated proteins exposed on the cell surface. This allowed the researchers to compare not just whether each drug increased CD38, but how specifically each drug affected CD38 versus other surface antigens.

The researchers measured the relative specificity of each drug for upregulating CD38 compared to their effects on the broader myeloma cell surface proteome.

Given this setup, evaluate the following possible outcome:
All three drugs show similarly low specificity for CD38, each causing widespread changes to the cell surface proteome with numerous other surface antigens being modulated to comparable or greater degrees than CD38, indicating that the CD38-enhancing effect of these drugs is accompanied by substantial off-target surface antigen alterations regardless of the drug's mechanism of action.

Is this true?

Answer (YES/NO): NO